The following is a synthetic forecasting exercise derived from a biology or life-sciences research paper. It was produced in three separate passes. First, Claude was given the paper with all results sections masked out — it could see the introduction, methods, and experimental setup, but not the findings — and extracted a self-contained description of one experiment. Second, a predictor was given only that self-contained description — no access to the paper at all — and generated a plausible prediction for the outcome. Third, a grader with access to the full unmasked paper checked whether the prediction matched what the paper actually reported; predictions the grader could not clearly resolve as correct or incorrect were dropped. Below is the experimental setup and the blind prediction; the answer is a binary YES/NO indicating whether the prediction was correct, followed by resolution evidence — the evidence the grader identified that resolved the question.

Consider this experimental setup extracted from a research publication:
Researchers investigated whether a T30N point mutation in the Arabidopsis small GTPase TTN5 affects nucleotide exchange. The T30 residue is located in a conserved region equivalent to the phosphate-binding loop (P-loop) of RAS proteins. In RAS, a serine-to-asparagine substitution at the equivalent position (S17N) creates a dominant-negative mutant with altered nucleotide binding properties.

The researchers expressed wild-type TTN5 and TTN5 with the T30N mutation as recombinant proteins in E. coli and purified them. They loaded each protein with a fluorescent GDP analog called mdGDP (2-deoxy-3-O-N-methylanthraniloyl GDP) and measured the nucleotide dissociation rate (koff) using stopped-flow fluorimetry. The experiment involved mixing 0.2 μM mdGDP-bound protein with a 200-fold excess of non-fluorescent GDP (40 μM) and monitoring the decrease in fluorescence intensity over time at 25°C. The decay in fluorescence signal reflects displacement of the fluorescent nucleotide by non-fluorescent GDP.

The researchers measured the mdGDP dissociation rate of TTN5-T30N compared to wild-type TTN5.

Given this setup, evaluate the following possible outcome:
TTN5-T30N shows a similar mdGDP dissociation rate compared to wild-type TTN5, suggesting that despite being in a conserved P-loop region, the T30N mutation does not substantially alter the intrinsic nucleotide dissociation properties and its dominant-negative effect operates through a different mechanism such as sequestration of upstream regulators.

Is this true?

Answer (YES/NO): NO